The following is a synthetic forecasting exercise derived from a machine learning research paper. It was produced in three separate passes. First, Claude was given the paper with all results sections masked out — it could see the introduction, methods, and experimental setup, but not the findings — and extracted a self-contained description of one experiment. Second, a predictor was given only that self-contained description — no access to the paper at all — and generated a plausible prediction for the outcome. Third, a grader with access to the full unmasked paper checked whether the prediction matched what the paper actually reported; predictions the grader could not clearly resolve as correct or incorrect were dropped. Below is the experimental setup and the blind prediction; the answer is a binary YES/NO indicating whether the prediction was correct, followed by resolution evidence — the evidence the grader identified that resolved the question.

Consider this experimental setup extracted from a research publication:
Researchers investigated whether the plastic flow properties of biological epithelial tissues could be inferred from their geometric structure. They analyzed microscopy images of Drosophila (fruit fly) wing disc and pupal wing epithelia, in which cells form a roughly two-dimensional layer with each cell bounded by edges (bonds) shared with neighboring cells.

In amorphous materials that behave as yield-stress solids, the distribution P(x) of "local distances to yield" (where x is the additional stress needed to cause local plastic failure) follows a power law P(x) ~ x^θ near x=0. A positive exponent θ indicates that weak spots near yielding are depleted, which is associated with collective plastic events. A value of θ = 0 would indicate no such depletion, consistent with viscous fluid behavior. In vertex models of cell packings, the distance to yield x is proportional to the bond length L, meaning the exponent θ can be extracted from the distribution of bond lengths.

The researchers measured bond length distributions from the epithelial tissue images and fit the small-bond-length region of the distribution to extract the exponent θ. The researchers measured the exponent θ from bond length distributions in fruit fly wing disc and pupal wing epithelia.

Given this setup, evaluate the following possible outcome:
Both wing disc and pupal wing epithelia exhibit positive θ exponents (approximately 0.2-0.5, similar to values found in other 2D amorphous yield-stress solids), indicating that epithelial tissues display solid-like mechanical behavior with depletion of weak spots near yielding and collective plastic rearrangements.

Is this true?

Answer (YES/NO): NO